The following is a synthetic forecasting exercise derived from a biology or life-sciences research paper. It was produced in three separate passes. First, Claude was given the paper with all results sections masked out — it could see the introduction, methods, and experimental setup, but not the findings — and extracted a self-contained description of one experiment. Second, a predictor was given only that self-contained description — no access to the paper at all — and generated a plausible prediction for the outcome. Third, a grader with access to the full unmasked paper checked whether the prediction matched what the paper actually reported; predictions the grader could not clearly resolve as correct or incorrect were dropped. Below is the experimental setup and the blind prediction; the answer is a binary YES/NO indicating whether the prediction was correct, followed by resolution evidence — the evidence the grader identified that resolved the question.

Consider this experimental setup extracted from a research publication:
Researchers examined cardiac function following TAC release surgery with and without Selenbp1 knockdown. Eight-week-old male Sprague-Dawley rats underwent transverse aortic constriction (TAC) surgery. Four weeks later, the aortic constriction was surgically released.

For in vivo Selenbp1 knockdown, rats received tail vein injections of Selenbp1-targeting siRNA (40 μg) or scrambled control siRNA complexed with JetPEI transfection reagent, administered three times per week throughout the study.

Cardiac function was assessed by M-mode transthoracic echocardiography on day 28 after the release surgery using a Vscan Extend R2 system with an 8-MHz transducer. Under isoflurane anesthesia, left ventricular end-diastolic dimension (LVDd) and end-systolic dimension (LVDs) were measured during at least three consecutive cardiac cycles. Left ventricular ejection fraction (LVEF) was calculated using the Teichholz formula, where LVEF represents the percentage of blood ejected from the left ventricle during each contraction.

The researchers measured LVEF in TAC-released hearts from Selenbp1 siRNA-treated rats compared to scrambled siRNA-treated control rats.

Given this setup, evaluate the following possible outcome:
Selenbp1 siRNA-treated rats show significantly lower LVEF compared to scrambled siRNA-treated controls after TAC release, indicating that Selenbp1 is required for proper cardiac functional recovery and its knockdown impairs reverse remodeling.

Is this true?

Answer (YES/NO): YES